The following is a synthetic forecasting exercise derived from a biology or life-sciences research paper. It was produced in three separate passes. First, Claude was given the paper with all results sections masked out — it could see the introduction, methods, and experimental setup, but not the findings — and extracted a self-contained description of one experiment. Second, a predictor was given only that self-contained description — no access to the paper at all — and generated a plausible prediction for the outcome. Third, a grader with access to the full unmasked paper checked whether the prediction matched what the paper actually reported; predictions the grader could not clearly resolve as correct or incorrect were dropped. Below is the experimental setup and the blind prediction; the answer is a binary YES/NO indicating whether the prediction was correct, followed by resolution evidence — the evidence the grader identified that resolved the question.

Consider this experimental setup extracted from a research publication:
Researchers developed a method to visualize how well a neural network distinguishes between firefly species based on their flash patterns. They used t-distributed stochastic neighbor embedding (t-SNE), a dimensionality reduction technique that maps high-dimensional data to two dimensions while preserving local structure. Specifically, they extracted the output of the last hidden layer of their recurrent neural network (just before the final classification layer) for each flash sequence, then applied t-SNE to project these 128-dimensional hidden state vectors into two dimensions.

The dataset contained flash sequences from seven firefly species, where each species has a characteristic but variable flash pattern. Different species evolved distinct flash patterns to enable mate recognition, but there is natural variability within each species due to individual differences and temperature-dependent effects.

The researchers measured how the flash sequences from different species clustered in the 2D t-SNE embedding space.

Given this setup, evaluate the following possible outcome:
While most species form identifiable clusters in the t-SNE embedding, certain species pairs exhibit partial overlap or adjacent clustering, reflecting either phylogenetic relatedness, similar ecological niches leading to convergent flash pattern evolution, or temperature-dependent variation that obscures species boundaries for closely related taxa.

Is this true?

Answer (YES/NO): NO